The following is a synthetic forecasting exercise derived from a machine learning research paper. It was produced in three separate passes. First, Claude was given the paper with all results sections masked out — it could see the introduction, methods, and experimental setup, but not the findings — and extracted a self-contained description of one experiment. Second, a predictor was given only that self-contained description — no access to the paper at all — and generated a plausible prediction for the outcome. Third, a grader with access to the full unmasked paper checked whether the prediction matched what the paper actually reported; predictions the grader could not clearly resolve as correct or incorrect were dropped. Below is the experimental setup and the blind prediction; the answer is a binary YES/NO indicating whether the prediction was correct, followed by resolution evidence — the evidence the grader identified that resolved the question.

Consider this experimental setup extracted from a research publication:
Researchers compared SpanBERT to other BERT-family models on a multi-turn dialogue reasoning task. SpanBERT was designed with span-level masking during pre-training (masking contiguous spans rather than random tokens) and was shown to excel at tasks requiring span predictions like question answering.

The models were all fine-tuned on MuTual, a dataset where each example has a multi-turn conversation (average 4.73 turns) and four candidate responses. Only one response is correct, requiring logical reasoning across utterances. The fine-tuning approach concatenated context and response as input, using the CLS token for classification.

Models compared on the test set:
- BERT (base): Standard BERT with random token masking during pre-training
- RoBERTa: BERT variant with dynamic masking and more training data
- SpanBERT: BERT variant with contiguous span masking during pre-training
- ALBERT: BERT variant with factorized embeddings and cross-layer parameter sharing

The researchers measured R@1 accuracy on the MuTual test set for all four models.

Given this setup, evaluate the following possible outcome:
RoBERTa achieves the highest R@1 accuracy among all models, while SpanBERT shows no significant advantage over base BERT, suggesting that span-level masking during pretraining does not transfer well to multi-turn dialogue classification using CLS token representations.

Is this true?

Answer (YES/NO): NO